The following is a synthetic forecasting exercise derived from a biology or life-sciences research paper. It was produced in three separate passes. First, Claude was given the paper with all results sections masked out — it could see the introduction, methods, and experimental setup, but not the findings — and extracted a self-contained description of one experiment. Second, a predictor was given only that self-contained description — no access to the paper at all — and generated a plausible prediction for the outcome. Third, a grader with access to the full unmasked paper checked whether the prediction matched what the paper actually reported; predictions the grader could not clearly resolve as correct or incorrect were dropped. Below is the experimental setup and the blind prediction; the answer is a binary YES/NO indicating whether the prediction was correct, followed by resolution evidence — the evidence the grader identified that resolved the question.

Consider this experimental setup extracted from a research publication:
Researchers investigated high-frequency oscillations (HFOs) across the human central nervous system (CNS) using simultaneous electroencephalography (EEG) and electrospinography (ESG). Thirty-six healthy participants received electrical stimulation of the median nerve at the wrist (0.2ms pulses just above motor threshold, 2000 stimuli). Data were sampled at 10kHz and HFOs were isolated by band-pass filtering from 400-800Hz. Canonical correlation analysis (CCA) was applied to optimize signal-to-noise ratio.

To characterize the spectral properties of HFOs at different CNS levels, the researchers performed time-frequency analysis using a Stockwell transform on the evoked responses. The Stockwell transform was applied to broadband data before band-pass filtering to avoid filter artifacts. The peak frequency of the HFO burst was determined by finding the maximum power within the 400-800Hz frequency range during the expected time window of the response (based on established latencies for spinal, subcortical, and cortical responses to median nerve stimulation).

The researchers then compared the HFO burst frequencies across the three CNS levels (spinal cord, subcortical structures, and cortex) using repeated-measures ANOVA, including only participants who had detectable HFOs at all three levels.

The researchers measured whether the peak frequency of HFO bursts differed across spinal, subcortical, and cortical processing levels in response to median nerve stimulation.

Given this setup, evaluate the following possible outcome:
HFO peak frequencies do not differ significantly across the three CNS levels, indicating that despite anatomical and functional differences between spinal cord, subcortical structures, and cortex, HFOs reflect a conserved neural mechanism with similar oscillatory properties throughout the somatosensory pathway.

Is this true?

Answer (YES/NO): NO